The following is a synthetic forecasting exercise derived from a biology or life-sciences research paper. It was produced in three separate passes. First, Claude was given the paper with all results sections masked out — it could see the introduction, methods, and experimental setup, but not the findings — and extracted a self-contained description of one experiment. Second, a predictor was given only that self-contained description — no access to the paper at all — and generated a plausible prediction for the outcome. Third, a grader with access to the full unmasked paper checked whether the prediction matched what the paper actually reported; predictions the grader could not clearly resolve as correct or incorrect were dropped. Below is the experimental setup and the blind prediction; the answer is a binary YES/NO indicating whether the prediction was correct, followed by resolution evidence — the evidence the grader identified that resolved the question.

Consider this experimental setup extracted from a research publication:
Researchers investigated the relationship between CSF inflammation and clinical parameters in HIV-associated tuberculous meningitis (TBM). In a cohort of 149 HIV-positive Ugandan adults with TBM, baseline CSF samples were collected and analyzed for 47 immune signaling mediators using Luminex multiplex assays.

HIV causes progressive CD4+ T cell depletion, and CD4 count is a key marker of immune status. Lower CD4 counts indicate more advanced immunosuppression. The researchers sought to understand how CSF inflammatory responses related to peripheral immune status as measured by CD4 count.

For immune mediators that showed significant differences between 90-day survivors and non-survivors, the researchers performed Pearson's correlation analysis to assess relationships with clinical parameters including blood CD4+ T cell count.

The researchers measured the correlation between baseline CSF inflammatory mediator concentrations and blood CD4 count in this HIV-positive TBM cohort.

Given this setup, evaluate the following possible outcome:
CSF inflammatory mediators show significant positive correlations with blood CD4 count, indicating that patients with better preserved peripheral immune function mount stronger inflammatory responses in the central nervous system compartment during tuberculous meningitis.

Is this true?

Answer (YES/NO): NO